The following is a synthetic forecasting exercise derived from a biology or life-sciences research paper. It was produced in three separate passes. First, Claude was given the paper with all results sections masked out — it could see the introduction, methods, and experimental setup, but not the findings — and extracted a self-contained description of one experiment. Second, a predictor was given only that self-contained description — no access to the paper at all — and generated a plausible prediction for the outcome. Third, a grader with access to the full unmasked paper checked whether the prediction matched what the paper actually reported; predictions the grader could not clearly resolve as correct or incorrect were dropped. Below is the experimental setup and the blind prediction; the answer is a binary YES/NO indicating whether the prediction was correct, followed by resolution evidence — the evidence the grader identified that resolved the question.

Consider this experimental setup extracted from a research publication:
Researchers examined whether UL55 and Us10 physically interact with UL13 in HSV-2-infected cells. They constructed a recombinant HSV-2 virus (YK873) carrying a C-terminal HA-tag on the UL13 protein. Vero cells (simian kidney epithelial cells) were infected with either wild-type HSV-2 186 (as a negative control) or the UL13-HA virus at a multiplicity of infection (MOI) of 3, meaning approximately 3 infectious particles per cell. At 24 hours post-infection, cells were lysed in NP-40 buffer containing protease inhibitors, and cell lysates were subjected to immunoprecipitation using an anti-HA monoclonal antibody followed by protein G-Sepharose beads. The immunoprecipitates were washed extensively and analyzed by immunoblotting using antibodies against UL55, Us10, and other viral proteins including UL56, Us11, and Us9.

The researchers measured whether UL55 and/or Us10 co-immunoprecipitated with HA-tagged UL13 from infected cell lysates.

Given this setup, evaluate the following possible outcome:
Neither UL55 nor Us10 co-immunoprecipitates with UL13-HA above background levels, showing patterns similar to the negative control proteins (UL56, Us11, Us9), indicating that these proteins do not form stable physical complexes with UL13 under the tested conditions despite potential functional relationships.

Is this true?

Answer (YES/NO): NO